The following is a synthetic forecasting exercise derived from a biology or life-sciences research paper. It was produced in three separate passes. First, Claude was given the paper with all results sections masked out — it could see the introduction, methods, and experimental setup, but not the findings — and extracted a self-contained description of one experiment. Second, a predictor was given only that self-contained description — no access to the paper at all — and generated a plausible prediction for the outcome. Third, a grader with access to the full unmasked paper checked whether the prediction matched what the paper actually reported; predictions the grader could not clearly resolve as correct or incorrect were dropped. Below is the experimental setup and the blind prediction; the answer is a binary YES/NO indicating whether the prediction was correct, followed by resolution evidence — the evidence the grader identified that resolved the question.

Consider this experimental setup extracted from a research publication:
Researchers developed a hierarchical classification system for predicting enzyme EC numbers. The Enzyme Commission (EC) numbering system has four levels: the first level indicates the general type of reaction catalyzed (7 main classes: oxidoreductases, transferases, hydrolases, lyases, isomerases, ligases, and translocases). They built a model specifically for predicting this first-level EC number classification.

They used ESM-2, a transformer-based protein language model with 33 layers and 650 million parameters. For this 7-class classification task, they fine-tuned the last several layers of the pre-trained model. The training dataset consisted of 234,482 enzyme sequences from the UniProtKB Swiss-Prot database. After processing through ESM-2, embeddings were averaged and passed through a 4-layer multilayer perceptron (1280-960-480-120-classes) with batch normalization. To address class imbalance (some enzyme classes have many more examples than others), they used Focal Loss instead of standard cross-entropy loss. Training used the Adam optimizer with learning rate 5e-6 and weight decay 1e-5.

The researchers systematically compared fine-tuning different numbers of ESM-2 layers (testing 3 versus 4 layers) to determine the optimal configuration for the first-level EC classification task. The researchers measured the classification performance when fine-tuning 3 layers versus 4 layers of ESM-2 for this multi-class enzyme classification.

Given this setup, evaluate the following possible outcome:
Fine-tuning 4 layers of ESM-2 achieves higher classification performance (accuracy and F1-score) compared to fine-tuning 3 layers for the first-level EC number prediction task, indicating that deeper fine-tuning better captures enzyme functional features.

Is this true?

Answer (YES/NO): NO